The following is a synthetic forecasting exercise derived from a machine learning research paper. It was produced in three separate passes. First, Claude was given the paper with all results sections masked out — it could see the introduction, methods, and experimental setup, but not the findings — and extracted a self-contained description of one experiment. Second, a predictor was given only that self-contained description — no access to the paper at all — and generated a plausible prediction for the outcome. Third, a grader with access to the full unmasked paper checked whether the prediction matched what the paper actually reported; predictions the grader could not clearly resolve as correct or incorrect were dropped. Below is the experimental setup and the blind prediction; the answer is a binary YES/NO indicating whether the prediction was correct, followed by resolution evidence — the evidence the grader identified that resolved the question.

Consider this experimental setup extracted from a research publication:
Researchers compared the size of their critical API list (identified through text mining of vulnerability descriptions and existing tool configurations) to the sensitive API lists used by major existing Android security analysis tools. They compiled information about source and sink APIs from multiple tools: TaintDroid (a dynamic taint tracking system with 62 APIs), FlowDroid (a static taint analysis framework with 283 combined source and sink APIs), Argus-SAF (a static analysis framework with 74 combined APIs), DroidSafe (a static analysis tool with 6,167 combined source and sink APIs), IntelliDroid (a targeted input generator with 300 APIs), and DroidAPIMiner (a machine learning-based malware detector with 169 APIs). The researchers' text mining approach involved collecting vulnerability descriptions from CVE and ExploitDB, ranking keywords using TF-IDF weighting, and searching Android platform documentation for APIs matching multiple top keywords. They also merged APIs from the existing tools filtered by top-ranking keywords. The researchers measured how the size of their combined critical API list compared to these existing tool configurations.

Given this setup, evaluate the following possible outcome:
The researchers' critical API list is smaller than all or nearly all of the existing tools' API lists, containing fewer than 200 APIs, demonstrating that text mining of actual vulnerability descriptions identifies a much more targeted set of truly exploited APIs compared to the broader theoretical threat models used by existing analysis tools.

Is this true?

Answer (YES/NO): NO